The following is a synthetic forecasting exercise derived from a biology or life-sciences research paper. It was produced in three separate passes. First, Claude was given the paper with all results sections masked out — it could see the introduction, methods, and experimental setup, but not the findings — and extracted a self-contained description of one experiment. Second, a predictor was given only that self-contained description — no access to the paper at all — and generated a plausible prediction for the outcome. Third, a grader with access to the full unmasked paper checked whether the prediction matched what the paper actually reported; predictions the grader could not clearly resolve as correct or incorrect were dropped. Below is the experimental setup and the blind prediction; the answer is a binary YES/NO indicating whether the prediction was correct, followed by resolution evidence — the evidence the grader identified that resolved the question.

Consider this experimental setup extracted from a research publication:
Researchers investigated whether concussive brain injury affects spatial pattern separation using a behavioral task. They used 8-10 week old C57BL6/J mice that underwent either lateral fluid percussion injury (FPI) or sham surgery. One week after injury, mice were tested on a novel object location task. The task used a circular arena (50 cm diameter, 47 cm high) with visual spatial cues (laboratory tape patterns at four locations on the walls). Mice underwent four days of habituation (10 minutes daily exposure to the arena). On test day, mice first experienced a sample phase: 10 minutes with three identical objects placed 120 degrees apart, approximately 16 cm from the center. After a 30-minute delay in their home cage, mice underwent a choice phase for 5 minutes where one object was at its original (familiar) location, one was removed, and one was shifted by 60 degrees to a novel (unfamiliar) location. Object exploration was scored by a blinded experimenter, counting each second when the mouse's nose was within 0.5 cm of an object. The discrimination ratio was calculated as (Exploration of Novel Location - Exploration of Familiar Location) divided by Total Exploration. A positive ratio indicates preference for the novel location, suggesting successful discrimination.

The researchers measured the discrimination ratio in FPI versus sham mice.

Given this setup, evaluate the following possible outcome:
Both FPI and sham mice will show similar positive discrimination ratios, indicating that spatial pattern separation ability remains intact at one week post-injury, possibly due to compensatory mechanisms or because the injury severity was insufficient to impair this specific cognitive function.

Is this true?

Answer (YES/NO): NO